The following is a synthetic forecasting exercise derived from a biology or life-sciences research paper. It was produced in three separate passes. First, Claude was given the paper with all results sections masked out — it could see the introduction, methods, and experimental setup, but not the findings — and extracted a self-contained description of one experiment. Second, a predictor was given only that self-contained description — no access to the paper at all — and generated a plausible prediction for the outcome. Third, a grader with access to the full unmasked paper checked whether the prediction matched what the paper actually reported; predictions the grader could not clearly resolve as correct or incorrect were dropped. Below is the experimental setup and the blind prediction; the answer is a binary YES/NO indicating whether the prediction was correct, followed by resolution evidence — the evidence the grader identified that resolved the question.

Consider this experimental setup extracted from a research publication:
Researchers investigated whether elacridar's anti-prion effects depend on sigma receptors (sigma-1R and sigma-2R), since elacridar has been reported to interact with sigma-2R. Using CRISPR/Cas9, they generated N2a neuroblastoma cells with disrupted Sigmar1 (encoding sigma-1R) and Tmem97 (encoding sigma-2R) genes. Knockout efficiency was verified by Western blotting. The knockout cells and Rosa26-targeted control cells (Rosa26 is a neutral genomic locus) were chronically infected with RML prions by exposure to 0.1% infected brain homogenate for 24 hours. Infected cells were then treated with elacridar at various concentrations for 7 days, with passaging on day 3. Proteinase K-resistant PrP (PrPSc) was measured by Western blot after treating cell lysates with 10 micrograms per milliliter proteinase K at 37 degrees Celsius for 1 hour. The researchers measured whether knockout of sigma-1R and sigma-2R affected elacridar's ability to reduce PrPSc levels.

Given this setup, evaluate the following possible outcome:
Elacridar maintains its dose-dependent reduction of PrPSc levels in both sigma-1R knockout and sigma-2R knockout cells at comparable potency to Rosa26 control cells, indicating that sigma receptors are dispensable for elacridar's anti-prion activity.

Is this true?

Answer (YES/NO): YES